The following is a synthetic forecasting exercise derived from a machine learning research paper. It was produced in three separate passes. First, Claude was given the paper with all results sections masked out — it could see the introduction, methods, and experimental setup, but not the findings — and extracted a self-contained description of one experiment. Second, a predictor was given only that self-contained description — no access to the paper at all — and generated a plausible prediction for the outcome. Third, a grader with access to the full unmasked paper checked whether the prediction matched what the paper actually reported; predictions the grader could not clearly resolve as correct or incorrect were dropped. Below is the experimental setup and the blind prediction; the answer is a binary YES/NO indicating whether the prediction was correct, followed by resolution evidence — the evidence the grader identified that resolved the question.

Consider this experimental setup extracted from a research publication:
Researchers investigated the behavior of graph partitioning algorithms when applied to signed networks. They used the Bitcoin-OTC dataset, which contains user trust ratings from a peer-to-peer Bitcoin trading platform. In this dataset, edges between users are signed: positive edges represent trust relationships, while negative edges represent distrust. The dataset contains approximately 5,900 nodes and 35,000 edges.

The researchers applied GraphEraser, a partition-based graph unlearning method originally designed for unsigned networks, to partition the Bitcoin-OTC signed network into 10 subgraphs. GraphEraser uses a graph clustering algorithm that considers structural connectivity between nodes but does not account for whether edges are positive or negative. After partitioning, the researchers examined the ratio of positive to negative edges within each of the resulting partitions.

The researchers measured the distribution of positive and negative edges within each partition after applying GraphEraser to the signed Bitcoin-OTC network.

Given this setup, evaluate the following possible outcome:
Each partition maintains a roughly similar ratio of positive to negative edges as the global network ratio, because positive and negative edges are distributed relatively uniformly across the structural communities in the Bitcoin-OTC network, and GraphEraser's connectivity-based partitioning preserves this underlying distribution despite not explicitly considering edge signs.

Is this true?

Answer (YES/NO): NO